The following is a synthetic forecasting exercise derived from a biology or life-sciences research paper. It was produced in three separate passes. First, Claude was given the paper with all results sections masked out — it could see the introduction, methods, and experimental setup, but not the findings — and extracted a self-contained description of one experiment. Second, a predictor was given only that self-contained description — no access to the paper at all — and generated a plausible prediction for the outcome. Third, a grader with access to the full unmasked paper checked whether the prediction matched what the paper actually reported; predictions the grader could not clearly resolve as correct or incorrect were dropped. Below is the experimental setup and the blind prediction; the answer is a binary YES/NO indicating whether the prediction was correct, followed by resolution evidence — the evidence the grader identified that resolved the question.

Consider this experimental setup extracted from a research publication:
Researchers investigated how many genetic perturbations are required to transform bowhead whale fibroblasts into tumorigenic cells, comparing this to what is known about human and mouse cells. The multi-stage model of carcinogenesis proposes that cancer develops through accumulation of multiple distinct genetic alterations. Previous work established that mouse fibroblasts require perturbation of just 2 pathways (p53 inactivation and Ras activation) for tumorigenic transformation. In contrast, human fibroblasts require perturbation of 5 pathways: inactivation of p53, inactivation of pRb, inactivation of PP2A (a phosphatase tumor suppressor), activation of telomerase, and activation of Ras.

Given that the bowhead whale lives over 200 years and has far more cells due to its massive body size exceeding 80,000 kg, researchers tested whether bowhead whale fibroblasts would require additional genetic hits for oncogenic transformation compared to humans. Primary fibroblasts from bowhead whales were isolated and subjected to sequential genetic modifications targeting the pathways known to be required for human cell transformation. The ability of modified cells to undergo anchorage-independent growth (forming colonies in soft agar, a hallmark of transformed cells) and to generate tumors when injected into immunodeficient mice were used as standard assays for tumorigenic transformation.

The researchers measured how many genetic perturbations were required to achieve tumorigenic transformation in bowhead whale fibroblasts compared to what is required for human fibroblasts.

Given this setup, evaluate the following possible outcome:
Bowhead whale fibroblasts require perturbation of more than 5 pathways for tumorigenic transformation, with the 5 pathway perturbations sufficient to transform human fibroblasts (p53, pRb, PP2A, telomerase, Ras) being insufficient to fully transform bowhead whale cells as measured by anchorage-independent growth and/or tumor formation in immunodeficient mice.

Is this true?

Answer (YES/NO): NO